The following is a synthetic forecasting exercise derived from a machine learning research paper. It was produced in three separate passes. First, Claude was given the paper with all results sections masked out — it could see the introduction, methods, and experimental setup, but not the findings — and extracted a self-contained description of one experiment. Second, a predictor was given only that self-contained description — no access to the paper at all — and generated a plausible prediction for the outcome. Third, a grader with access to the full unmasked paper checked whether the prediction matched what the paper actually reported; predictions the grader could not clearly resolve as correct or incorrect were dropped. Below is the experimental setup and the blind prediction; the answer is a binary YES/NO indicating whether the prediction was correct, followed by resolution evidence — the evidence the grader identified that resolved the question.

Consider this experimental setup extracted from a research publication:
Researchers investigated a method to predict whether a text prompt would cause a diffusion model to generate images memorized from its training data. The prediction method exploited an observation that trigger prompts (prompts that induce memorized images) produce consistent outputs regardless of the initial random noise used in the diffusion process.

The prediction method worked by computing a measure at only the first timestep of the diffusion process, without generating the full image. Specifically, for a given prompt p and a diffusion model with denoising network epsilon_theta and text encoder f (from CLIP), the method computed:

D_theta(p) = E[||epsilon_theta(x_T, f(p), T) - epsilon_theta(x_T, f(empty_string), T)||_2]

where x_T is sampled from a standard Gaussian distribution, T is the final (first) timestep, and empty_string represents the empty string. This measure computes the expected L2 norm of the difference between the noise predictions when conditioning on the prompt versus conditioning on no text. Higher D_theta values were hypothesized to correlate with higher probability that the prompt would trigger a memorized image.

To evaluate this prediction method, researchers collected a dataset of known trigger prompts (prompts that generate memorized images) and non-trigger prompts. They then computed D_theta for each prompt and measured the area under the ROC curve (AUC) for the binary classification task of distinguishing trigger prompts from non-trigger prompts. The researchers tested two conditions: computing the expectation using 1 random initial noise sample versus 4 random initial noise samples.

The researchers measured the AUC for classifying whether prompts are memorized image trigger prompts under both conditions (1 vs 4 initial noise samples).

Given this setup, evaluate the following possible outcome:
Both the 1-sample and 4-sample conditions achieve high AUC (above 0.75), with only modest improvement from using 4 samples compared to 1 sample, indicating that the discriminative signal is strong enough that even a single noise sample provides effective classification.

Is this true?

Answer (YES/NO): YES